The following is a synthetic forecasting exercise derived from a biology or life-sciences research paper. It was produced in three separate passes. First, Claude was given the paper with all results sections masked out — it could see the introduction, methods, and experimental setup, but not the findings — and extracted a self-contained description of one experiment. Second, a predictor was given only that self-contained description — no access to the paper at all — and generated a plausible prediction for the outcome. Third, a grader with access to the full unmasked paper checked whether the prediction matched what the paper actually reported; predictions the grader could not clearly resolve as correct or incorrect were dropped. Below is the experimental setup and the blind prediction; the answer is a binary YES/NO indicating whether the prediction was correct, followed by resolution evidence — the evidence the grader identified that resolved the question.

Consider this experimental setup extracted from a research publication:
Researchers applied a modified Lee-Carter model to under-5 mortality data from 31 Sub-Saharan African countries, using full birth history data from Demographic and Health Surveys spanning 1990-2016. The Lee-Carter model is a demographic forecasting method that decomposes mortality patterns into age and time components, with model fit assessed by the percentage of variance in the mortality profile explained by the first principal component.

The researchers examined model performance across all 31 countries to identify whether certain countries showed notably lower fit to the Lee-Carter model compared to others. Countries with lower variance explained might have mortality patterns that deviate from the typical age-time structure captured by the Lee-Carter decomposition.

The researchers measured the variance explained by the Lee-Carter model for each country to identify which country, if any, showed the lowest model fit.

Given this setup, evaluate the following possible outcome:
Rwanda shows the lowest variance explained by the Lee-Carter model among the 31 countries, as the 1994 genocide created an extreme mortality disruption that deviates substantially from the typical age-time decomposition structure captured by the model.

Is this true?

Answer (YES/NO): NO